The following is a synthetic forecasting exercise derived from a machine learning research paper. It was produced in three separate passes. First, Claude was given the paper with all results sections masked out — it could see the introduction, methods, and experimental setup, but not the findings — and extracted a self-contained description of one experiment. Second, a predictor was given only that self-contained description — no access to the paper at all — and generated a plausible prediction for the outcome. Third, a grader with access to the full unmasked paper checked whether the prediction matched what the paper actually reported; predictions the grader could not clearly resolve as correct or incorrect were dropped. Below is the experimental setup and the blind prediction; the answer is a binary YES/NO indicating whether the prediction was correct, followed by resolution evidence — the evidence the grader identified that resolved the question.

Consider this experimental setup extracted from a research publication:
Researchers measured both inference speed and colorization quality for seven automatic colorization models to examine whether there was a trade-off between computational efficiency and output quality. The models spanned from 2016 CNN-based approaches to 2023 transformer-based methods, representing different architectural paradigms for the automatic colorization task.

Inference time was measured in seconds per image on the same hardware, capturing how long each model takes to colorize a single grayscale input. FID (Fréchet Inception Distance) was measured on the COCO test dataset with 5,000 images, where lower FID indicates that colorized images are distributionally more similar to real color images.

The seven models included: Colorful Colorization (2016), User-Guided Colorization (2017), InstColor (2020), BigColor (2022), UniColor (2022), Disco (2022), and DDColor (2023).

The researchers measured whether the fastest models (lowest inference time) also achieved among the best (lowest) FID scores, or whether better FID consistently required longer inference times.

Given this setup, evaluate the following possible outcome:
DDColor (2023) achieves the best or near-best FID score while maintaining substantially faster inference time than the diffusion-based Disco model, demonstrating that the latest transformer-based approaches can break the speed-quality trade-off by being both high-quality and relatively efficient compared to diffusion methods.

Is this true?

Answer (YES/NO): NO